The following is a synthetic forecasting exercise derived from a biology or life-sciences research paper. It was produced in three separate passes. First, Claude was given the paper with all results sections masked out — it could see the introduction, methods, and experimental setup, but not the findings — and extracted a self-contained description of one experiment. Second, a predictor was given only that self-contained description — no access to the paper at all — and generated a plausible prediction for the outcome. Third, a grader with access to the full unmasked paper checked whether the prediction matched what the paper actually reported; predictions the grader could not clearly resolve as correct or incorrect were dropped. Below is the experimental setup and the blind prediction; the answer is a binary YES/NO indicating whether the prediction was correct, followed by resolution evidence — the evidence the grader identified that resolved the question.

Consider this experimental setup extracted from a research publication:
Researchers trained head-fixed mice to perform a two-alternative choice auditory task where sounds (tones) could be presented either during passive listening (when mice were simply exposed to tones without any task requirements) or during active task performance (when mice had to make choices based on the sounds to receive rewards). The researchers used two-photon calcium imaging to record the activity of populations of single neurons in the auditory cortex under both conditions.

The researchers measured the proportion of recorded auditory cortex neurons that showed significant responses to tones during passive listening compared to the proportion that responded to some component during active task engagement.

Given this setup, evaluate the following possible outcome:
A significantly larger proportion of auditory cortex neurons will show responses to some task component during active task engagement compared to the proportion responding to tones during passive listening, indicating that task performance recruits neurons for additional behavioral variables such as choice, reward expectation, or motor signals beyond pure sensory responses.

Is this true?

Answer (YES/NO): YES